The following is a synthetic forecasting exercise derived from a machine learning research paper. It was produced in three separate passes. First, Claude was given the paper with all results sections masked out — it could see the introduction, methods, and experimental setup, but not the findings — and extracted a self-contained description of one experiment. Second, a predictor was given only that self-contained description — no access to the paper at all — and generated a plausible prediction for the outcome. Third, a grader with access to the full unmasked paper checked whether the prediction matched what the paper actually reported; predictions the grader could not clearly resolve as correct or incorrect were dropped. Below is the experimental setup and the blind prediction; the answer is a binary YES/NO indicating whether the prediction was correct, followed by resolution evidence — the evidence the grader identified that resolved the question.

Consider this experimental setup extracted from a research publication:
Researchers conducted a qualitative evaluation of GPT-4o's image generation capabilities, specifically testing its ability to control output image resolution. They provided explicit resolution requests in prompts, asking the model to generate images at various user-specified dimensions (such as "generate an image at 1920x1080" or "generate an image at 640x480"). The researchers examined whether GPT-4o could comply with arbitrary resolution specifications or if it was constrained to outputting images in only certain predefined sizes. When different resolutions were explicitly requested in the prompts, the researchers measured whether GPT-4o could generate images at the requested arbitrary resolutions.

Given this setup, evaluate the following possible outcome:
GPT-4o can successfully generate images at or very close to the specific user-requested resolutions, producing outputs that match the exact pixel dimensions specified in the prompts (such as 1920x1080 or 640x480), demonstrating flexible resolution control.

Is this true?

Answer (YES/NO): NO